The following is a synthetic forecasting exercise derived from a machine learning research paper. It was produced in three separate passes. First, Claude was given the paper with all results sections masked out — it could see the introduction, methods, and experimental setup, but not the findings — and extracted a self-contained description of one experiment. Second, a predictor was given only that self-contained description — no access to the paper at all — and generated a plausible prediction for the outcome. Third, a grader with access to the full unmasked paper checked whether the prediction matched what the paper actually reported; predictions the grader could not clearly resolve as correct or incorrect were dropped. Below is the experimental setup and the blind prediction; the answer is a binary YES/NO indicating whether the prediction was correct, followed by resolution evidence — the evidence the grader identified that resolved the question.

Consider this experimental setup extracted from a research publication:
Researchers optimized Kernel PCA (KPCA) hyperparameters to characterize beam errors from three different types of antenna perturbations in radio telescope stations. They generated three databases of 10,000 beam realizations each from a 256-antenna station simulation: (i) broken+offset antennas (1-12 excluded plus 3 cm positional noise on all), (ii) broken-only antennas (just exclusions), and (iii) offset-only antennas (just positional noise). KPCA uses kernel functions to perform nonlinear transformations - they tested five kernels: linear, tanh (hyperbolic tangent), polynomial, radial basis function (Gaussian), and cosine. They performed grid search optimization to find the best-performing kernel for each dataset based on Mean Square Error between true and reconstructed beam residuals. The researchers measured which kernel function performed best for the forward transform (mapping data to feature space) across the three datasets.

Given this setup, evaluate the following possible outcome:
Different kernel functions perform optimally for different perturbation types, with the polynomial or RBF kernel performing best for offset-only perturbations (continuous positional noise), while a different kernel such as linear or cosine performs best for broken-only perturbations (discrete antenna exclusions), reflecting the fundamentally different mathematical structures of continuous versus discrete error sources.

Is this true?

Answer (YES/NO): NO